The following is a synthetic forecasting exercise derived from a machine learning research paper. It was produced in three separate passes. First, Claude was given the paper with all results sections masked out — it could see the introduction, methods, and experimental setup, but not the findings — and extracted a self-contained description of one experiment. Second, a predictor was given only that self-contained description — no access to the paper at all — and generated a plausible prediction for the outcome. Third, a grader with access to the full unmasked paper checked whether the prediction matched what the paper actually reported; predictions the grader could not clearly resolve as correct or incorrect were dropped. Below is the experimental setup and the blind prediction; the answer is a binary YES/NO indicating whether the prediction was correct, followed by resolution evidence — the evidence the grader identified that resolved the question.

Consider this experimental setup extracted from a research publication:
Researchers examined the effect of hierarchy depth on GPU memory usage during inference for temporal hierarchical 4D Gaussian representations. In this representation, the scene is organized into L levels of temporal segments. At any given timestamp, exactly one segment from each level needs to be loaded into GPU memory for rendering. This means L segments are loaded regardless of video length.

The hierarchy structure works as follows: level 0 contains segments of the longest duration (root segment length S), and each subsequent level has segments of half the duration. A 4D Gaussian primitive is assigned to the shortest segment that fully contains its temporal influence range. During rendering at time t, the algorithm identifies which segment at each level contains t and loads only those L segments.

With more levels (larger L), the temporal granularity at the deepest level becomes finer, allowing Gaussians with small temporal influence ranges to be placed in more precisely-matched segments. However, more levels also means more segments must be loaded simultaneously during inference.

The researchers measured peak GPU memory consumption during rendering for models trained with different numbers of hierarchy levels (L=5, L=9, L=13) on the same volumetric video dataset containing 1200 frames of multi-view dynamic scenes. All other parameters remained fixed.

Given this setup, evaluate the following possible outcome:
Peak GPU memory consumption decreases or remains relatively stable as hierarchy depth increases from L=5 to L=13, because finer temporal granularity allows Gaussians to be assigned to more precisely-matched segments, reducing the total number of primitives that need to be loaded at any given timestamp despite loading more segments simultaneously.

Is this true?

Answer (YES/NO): YES